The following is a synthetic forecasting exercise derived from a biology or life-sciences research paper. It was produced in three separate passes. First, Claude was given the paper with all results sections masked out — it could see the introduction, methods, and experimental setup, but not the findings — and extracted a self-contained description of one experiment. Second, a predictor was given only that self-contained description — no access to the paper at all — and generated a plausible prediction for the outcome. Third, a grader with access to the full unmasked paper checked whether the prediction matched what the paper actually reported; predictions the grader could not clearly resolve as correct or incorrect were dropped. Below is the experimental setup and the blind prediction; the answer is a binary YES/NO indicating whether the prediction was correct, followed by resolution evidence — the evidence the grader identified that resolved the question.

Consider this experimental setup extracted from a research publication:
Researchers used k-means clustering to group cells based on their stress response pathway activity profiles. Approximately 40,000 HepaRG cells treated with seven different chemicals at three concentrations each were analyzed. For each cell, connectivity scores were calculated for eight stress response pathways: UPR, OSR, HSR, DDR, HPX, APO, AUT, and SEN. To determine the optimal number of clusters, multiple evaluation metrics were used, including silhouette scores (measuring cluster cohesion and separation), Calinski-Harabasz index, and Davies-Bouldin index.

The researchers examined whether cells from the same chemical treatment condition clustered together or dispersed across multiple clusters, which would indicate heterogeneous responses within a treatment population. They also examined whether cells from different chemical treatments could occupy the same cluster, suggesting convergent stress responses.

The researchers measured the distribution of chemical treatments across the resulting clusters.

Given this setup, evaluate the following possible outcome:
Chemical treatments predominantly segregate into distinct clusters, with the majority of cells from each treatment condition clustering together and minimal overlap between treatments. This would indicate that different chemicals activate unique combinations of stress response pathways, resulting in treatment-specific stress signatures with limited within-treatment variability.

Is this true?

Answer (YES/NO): NO